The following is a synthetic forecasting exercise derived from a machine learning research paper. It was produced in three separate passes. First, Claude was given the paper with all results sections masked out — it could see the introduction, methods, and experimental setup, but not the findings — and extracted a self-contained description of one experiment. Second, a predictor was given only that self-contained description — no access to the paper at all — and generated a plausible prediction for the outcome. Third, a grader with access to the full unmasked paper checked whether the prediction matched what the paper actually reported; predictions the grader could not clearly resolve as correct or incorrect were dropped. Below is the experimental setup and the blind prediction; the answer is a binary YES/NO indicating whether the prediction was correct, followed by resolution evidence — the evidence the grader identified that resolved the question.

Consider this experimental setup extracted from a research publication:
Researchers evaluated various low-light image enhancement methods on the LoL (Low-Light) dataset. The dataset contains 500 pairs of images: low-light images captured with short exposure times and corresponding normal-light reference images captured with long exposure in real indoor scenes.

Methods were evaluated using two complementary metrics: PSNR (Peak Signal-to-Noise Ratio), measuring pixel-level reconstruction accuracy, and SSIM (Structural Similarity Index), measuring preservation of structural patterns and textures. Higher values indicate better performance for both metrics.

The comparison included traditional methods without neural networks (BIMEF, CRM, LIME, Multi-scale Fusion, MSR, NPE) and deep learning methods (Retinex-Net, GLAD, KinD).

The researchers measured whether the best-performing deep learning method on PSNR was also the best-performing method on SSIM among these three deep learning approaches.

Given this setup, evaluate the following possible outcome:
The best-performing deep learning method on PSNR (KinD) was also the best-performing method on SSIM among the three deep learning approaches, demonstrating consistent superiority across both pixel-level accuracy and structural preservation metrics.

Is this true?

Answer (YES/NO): YES